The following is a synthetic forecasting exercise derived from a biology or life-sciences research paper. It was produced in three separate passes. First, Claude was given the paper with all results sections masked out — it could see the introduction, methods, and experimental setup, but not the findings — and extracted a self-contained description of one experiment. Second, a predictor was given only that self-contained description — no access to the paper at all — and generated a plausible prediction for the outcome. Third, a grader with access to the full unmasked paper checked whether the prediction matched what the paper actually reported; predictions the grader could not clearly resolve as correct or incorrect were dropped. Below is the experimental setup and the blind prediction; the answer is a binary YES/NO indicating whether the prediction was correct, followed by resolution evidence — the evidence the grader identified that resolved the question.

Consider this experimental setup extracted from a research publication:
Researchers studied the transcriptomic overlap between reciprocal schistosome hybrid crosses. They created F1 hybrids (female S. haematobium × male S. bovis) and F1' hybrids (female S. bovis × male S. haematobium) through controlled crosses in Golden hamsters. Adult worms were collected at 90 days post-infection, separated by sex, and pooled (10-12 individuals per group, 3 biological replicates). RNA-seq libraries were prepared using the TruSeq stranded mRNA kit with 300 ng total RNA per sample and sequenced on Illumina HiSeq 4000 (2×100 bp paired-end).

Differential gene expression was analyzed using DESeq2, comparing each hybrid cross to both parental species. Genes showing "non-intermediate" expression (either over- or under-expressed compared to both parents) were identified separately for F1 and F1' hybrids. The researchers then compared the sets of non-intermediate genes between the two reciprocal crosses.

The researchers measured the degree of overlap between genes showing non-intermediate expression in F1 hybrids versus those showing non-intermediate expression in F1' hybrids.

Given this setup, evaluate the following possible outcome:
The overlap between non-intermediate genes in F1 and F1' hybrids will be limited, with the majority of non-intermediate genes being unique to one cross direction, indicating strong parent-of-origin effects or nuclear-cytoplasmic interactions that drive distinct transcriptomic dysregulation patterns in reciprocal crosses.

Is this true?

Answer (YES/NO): YES